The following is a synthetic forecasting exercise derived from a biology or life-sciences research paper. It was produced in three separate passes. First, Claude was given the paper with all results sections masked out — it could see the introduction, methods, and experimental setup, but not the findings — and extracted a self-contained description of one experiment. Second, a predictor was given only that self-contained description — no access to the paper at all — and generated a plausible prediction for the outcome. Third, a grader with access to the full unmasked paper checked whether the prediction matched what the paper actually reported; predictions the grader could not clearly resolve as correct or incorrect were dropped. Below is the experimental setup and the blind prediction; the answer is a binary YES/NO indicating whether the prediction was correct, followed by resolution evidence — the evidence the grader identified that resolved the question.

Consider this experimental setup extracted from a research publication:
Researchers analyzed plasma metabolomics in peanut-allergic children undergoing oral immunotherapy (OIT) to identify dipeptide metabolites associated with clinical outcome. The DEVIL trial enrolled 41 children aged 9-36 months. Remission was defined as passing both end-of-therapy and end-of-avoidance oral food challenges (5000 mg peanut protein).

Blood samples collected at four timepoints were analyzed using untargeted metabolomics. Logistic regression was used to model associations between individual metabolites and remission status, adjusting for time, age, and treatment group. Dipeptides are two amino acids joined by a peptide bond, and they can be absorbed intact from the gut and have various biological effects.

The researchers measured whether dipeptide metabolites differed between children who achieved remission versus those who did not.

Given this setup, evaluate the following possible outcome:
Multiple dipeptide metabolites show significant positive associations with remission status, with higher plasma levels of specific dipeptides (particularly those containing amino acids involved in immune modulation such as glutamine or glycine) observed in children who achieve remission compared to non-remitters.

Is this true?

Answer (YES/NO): NO